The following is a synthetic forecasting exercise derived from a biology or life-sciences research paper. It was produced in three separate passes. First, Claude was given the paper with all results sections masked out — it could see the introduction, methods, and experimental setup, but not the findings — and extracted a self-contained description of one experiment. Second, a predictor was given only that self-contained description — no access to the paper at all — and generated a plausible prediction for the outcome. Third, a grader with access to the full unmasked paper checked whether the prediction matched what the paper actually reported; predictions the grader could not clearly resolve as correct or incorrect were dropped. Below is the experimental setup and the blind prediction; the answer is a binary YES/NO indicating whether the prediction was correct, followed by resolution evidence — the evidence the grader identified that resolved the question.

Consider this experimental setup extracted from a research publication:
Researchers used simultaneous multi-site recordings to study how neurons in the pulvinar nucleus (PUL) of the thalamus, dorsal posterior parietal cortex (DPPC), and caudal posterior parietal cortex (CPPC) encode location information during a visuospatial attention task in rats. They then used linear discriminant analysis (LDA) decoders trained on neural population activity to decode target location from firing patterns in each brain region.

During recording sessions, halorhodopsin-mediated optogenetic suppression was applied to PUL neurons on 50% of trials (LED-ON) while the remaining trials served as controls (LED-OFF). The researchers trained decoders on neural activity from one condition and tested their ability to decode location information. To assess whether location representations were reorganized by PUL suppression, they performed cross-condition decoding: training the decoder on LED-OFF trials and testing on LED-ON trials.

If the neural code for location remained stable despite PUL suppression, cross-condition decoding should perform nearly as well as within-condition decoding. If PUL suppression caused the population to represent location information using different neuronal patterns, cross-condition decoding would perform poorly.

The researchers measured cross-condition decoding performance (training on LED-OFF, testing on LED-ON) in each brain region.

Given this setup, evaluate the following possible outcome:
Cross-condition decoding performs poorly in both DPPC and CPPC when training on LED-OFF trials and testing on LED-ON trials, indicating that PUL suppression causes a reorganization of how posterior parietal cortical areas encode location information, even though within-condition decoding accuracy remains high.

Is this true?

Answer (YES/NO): YES